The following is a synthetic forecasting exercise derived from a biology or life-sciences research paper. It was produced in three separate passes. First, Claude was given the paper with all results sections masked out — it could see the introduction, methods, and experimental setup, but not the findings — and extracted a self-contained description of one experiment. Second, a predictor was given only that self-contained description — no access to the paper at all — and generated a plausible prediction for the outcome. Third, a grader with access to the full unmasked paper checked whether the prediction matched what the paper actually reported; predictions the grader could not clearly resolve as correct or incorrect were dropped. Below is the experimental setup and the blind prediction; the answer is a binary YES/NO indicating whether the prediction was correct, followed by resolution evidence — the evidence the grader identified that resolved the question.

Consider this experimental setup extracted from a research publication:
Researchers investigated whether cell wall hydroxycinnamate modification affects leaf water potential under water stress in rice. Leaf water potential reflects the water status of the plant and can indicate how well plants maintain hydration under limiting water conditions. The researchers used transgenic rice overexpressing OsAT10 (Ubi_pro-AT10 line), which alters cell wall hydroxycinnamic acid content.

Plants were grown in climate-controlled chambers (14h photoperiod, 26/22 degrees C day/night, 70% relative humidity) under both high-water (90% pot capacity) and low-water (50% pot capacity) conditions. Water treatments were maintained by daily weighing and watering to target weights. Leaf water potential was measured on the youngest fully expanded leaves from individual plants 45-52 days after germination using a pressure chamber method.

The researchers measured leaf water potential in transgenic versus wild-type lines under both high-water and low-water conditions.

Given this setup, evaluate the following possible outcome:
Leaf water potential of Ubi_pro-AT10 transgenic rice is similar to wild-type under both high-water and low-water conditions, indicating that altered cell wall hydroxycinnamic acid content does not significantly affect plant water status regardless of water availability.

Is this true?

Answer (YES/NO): YES